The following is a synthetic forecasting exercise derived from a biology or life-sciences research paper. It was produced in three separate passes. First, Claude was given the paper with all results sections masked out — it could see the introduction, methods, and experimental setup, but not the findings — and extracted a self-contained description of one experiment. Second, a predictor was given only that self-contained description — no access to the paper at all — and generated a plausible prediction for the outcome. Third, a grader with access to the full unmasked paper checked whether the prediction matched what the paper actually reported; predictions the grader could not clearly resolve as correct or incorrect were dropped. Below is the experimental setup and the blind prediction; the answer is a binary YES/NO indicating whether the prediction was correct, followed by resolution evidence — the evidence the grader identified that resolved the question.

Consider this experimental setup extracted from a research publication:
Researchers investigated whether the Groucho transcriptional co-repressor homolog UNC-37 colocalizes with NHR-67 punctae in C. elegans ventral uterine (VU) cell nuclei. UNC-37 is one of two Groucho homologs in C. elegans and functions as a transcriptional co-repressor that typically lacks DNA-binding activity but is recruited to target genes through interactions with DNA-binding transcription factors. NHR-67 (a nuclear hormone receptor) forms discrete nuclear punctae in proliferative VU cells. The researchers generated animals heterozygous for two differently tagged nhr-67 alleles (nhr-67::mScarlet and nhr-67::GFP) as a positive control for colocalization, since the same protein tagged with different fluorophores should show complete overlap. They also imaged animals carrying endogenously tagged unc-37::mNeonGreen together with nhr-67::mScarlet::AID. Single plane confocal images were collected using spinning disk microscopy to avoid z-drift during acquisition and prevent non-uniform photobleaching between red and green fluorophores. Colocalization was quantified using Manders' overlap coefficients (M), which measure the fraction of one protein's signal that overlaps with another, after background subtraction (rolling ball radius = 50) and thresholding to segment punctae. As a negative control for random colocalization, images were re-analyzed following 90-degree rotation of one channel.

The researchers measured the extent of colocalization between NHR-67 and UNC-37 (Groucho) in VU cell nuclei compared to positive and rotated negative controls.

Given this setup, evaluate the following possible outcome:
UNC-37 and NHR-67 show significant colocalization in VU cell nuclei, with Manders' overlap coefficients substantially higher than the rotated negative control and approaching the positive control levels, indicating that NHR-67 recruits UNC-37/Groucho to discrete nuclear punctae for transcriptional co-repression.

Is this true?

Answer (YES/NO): YES